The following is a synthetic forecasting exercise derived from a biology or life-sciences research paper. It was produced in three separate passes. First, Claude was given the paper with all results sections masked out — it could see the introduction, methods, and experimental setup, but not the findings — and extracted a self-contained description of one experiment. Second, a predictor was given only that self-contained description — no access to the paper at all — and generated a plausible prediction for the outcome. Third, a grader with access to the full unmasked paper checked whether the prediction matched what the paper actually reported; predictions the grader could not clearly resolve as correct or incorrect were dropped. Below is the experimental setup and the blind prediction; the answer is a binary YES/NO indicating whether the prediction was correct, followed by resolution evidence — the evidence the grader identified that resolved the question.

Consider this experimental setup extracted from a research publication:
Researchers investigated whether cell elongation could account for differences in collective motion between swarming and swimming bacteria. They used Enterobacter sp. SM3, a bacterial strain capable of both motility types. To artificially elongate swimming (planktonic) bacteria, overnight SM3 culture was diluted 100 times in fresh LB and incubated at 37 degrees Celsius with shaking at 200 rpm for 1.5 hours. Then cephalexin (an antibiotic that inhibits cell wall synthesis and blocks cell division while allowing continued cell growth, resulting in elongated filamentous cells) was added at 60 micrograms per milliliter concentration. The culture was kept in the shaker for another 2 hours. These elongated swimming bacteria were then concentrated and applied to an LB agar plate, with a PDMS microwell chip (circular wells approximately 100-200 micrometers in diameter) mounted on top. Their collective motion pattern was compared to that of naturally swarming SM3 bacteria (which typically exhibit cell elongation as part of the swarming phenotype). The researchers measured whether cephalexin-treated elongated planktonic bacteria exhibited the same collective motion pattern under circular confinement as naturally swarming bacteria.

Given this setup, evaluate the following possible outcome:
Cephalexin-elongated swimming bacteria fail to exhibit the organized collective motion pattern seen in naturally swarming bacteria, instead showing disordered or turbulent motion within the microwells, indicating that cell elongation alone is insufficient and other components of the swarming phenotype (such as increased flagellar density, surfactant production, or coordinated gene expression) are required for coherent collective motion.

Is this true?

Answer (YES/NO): YES